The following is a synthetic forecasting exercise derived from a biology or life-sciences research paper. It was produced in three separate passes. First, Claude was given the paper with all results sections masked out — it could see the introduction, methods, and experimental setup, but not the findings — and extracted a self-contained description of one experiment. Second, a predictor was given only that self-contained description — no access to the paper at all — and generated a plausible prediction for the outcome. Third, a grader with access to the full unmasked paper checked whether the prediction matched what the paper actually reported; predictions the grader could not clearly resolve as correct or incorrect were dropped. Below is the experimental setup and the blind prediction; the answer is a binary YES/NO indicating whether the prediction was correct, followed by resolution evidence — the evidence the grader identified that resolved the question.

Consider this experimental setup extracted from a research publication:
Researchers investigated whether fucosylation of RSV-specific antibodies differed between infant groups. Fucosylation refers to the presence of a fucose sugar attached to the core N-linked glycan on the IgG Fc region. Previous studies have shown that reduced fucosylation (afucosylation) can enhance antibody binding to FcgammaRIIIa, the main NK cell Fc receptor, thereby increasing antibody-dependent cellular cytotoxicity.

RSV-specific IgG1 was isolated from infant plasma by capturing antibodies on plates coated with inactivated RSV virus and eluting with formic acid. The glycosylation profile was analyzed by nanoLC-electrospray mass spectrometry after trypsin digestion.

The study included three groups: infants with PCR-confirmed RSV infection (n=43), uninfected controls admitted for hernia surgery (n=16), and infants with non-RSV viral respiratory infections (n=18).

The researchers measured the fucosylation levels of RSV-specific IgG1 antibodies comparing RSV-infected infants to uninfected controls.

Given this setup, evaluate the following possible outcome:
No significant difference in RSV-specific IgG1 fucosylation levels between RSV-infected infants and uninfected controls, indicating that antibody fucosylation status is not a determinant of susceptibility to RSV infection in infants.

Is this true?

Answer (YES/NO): YES